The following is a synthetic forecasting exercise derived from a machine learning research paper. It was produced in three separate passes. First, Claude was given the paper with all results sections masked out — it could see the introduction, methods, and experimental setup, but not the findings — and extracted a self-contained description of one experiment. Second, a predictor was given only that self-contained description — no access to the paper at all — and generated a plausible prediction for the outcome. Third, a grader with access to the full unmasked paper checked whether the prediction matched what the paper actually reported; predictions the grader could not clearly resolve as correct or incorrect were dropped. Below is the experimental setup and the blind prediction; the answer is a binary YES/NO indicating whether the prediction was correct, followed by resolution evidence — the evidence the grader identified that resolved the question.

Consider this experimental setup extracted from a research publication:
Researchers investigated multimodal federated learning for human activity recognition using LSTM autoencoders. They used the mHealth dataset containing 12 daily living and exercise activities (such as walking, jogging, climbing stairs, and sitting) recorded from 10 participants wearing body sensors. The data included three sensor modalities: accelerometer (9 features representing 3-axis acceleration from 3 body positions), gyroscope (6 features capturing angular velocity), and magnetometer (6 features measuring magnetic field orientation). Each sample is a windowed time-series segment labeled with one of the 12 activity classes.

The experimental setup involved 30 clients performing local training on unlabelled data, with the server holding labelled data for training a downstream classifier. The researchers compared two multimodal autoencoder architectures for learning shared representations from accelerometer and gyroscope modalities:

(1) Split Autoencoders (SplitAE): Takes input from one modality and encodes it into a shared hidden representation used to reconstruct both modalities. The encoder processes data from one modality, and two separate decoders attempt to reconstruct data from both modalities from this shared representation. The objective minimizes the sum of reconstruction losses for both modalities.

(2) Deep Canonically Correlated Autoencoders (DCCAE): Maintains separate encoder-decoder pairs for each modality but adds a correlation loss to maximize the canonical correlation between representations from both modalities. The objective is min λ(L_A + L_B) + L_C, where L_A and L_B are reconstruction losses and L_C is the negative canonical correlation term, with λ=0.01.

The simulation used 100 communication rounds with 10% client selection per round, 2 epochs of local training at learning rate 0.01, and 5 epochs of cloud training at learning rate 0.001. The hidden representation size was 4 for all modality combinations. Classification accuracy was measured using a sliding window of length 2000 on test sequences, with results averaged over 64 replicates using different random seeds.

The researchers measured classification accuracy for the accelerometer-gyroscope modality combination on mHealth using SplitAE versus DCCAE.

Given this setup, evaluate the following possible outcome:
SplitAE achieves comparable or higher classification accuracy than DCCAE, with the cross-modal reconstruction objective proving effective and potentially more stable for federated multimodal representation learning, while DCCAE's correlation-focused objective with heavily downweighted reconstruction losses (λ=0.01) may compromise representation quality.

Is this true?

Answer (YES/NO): YES